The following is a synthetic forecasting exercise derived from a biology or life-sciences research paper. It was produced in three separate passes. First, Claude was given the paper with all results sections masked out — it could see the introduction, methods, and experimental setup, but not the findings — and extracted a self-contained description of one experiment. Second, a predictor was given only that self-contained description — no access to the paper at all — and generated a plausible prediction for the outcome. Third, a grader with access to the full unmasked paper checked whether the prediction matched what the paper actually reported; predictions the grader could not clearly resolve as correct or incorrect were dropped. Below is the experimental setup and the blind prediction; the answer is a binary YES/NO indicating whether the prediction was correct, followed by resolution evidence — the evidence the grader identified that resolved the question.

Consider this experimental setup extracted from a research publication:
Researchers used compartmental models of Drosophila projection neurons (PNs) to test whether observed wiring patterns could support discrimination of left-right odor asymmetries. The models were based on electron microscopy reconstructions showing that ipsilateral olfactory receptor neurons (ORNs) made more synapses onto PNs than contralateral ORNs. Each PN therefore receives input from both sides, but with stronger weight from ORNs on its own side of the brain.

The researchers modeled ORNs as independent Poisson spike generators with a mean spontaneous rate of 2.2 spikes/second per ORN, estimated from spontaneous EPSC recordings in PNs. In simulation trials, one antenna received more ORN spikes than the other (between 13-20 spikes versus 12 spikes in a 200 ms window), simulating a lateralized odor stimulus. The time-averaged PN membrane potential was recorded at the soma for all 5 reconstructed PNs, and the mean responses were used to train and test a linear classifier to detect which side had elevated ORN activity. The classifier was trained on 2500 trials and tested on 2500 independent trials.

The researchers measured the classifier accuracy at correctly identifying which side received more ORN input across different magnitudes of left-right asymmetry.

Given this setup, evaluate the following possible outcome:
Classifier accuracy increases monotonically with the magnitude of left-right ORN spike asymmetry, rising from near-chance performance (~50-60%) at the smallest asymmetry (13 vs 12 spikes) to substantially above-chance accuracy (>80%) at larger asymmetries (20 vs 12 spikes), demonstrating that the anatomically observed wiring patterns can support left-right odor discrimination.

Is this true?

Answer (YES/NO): NO